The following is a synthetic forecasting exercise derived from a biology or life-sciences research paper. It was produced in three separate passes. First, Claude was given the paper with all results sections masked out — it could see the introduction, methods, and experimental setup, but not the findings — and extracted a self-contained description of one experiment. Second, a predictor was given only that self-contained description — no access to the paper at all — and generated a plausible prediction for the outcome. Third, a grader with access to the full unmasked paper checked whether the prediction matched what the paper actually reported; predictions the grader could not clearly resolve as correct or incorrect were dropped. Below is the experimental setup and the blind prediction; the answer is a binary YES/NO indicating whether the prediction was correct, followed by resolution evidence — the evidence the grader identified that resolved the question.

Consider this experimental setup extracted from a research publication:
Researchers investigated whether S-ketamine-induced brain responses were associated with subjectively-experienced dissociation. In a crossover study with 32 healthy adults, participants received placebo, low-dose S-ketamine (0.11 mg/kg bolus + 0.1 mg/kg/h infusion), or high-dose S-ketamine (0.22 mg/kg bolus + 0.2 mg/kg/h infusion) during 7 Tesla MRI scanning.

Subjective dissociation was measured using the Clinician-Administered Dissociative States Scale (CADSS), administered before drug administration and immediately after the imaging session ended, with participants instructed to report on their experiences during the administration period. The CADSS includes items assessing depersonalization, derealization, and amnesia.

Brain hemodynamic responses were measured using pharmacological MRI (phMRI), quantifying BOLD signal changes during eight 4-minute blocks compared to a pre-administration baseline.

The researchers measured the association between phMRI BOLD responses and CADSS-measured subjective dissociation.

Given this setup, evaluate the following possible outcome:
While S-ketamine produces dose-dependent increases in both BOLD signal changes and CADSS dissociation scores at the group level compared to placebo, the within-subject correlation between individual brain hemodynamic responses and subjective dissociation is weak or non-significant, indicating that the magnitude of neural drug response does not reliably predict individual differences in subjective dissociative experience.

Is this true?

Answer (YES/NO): NO